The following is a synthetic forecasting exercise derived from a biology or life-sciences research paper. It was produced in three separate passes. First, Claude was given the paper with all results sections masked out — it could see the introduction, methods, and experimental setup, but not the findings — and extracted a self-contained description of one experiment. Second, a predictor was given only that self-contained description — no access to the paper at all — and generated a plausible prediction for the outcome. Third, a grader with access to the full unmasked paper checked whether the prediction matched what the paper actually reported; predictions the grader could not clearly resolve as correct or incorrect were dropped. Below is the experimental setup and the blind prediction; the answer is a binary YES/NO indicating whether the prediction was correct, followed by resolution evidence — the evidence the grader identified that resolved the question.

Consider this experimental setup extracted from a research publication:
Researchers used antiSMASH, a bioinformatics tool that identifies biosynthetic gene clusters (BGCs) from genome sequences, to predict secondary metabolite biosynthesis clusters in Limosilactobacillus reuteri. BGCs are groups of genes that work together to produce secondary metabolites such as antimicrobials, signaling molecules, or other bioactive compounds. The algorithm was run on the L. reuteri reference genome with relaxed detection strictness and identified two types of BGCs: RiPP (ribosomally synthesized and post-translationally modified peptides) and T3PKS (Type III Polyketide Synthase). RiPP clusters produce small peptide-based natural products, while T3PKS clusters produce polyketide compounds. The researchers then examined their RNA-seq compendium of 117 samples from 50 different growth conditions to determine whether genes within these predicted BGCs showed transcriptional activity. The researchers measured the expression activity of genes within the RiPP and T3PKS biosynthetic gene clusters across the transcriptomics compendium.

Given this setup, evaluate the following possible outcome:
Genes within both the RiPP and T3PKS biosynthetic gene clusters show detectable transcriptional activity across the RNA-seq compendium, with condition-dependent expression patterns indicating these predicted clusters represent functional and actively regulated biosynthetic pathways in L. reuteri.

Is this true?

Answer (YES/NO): NO